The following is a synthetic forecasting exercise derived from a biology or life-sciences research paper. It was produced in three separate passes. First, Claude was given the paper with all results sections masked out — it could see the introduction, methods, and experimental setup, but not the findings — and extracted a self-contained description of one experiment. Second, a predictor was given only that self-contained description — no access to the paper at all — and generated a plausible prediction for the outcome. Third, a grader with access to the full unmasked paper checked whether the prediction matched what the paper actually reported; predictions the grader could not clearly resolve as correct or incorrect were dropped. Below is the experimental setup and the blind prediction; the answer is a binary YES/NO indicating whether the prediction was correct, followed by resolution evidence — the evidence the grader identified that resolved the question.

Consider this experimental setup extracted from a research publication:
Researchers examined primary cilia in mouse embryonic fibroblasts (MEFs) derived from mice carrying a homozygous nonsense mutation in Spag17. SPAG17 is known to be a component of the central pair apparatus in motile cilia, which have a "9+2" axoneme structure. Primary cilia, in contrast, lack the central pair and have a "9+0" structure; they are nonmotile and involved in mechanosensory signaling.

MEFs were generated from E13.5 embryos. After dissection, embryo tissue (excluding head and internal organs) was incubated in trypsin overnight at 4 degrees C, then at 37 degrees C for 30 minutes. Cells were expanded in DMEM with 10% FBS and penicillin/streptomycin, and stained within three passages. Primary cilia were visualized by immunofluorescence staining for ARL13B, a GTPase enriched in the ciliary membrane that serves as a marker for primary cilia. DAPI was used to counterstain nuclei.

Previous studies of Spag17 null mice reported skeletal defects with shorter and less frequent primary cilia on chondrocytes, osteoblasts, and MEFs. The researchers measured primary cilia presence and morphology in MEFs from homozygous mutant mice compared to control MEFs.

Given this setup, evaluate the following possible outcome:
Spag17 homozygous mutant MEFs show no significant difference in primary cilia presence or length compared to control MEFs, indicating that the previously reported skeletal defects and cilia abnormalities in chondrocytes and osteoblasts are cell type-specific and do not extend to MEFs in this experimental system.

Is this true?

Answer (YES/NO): NO